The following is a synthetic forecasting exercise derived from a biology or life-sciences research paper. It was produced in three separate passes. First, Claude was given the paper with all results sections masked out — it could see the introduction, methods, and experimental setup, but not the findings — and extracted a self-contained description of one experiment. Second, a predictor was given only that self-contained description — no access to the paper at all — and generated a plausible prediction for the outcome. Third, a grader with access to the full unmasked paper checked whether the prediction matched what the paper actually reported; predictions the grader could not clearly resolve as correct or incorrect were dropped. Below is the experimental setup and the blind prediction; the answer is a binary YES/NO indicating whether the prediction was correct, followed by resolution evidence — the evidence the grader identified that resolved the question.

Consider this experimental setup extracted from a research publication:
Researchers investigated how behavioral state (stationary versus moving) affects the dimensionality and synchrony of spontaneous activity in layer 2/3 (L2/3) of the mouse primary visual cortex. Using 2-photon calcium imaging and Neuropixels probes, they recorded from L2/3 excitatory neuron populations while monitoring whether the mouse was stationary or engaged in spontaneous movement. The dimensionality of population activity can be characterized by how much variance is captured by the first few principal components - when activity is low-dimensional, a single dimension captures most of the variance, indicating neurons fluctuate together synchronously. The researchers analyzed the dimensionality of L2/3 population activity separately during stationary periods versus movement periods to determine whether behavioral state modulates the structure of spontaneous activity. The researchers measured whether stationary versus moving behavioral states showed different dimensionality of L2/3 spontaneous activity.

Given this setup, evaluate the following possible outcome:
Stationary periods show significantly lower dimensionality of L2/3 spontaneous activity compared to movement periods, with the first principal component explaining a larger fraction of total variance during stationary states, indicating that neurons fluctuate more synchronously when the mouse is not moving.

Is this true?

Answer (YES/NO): YES